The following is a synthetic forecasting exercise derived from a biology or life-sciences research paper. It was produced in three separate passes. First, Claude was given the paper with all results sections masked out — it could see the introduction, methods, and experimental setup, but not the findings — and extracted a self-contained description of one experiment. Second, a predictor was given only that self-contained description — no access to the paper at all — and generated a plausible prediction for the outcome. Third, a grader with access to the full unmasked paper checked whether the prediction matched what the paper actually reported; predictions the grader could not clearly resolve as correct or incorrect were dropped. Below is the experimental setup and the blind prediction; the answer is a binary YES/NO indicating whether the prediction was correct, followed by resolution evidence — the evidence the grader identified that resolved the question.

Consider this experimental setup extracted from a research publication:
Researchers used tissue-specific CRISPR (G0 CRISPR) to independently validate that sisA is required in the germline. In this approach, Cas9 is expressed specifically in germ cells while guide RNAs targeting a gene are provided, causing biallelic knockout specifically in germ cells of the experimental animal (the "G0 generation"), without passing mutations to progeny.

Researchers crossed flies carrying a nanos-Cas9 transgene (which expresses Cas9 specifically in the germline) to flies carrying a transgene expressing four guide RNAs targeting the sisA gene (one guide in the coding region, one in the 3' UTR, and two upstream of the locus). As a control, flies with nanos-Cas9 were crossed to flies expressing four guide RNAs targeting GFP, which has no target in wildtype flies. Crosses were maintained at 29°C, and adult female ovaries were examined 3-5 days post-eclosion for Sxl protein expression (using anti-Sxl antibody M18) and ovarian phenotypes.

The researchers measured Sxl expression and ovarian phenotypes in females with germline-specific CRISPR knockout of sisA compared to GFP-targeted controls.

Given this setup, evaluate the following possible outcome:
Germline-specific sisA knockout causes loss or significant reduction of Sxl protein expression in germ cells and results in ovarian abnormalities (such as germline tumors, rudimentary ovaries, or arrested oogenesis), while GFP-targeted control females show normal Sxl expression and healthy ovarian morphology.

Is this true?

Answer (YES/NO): YES